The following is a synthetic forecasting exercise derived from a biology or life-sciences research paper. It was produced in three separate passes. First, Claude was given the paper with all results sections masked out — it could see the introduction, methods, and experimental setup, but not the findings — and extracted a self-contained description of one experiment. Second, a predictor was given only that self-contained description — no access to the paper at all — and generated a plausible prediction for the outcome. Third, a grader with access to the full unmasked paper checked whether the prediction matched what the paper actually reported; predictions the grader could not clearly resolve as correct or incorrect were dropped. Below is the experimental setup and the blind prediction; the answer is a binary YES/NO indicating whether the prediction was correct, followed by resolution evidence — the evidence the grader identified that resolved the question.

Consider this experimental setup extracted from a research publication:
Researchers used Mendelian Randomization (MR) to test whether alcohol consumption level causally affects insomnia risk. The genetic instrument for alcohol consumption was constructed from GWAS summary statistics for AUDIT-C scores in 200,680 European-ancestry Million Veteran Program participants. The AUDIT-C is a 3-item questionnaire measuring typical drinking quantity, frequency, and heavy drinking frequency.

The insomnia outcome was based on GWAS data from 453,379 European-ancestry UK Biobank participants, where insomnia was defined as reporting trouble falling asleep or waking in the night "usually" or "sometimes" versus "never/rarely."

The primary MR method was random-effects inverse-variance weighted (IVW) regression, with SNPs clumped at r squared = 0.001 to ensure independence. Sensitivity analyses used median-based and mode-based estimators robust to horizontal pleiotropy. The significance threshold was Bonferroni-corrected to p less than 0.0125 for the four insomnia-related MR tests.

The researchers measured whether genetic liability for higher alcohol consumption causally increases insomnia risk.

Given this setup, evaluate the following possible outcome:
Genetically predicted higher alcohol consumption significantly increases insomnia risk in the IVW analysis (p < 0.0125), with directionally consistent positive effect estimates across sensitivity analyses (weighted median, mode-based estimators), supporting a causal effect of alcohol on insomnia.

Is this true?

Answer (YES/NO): NO